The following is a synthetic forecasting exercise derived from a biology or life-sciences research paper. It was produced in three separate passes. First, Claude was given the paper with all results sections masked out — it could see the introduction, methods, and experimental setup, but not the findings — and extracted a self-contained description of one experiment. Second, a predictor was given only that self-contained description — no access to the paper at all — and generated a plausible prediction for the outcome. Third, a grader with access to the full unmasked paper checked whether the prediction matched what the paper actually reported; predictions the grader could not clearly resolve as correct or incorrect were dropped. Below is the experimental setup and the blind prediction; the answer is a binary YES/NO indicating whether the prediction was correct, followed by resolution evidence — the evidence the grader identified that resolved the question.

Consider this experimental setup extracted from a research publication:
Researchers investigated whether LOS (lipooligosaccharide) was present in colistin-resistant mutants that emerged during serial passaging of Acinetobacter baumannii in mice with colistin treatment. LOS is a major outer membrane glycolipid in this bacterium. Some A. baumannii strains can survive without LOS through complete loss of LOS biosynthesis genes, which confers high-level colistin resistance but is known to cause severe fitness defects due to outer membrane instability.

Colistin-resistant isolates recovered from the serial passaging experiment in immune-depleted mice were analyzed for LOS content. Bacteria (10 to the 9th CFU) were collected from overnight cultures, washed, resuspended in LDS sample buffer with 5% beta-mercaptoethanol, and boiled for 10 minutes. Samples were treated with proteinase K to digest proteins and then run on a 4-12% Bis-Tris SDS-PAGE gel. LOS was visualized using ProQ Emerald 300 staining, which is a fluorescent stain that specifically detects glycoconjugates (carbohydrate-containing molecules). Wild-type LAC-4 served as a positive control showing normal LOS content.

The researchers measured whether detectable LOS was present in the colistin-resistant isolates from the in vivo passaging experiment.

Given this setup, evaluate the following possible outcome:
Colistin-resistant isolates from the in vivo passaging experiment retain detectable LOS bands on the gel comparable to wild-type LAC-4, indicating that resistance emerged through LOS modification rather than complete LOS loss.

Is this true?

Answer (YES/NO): YES